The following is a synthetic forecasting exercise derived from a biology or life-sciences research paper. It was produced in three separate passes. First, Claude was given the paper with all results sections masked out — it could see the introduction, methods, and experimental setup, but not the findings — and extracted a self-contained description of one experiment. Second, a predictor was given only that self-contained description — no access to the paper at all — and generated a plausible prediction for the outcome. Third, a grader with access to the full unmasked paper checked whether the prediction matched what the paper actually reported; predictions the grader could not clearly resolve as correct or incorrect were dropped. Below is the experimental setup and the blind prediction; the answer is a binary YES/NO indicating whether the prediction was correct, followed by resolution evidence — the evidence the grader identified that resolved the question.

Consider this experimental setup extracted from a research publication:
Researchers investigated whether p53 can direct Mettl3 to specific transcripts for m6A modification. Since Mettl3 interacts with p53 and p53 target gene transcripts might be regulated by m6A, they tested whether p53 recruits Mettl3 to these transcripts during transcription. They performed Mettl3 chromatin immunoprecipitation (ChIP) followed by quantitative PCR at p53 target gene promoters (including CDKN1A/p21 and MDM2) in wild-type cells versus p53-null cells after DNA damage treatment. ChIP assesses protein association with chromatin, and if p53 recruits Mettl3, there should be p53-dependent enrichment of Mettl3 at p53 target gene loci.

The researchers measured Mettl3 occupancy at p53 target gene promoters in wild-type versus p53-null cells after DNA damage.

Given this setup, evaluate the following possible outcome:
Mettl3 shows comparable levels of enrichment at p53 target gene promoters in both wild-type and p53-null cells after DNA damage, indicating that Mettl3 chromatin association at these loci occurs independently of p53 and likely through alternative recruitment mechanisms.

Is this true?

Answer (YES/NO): NO